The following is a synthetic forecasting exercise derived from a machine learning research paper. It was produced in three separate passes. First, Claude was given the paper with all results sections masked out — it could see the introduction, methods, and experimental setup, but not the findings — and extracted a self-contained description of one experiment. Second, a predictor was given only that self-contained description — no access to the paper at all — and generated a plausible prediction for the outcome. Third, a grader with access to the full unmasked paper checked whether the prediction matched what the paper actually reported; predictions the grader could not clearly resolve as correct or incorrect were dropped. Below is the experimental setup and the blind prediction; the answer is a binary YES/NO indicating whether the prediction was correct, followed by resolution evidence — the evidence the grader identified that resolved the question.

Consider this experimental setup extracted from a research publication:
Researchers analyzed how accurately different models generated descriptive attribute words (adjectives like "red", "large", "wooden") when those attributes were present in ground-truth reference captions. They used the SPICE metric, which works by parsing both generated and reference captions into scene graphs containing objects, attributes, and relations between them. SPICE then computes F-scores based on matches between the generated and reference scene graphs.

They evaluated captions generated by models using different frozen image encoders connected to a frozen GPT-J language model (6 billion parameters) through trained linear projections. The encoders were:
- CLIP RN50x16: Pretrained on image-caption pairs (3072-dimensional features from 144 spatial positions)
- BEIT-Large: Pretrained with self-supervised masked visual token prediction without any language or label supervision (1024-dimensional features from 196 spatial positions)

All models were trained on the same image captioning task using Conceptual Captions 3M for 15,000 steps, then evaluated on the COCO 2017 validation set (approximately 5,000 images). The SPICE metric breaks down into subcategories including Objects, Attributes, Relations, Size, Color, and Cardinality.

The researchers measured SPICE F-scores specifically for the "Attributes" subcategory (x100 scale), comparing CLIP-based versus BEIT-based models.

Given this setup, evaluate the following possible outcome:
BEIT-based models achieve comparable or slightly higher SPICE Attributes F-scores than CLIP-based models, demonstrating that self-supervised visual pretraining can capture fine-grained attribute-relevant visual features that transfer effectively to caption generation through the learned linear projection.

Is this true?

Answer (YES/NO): NO